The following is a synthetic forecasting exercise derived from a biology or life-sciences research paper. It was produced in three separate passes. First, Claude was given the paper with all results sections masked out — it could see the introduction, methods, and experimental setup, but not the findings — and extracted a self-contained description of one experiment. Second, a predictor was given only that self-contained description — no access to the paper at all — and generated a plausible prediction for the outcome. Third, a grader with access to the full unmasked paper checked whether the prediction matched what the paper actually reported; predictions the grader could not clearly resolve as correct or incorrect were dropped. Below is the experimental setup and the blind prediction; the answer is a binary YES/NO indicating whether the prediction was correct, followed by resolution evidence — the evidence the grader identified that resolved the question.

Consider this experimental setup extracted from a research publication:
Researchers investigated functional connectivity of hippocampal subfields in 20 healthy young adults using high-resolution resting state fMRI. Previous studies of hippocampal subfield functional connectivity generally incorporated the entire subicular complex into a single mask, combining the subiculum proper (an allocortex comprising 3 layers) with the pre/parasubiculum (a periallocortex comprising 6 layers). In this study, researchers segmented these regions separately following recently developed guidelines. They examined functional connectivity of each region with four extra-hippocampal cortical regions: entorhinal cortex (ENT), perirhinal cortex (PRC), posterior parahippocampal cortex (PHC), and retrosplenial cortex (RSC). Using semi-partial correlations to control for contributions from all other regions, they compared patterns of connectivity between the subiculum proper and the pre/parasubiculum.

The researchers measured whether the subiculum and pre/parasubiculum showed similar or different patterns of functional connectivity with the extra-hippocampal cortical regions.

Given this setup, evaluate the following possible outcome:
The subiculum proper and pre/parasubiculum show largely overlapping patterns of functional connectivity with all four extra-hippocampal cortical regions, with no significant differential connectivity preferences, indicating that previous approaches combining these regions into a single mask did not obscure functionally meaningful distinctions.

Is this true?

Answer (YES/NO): NO